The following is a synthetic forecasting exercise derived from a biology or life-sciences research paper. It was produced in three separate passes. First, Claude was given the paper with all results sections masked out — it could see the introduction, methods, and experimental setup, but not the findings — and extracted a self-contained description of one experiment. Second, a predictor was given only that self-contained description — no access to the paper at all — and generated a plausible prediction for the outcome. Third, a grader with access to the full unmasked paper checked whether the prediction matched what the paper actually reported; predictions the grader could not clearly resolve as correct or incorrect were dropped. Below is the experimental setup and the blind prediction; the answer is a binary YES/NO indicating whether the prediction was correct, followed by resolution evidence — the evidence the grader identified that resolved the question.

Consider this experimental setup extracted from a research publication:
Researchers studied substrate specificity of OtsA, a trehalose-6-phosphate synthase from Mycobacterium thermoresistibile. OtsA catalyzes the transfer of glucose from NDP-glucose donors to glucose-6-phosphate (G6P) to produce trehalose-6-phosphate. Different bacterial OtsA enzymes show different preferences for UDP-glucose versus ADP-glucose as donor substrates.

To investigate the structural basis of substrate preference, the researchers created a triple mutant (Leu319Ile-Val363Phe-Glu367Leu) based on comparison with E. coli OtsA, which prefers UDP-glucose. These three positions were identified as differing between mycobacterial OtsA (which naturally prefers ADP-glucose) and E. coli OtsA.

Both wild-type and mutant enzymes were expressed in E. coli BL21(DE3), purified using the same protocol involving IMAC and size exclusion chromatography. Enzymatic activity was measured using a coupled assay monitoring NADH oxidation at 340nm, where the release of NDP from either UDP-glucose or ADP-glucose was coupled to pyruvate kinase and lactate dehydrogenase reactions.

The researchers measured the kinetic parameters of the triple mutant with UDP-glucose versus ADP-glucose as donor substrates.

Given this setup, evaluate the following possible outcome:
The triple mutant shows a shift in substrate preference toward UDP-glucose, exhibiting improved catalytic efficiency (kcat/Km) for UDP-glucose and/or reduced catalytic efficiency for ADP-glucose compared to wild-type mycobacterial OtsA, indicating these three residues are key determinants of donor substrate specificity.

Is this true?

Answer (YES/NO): YES